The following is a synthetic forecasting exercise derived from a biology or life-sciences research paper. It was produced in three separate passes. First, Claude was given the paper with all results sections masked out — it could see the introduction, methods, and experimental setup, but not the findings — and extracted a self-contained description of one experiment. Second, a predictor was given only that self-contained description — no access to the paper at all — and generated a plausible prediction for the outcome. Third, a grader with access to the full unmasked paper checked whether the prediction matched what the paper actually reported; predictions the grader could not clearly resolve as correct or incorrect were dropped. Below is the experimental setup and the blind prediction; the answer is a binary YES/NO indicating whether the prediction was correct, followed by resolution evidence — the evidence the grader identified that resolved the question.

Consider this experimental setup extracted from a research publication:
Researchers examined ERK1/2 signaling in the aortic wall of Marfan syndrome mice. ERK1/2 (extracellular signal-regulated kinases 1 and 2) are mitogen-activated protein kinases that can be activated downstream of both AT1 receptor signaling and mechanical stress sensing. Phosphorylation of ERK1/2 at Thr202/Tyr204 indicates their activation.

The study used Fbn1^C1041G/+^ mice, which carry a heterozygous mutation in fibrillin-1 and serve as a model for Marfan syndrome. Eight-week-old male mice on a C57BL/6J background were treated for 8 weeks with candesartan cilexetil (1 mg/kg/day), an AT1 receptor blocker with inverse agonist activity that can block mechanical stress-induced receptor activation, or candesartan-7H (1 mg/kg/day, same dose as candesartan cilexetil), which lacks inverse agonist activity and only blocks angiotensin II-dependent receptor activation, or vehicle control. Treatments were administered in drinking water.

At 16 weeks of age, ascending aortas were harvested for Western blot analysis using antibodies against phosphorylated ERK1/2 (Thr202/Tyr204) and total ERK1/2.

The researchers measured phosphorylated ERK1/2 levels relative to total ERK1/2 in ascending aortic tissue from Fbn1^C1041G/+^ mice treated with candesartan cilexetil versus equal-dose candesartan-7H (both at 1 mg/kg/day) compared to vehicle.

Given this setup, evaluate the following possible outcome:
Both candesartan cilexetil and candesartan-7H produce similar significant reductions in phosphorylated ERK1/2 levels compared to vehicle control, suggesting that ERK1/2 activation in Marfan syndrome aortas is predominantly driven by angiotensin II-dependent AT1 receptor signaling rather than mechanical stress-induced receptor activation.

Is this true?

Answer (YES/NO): NO